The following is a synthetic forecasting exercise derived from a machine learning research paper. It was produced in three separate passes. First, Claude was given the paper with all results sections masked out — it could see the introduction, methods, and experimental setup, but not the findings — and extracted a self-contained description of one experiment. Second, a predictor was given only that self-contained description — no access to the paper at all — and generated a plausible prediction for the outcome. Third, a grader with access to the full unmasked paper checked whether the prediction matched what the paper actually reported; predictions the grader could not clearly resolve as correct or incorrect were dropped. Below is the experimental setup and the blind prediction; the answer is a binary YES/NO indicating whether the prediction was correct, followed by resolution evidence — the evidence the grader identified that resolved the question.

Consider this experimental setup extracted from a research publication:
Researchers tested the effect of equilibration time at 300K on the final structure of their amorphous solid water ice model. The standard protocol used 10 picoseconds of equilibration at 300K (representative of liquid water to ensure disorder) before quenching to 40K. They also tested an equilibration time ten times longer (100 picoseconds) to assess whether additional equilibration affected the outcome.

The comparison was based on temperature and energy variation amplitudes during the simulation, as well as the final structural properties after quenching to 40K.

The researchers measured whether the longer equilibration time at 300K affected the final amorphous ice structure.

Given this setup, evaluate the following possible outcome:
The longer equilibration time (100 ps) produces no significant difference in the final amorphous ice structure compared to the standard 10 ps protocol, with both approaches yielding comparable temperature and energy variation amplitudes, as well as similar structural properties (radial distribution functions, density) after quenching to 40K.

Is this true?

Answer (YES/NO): NO